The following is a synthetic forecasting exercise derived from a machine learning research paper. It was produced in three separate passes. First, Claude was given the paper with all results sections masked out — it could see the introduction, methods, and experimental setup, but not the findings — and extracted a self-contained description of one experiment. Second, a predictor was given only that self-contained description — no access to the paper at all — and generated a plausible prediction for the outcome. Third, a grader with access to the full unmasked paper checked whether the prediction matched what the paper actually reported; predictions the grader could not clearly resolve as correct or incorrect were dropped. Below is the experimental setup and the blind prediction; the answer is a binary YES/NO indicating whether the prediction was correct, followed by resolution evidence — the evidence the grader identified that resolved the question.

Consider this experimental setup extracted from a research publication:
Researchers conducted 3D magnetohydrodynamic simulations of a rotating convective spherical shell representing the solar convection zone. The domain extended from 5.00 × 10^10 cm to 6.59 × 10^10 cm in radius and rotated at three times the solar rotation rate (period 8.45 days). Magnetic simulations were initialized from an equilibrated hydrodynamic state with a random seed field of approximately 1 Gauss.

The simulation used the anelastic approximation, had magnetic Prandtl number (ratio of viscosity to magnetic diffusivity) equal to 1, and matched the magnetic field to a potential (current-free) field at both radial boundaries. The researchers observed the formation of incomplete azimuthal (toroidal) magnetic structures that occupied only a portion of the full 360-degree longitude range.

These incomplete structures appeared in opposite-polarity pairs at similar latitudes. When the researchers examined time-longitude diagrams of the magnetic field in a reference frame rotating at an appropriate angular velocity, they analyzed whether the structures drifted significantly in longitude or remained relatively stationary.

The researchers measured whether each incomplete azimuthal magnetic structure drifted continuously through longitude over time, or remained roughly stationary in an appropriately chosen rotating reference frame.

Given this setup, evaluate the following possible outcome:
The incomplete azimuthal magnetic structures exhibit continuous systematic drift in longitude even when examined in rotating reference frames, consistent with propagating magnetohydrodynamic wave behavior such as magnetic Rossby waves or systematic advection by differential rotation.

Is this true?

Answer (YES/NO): NO